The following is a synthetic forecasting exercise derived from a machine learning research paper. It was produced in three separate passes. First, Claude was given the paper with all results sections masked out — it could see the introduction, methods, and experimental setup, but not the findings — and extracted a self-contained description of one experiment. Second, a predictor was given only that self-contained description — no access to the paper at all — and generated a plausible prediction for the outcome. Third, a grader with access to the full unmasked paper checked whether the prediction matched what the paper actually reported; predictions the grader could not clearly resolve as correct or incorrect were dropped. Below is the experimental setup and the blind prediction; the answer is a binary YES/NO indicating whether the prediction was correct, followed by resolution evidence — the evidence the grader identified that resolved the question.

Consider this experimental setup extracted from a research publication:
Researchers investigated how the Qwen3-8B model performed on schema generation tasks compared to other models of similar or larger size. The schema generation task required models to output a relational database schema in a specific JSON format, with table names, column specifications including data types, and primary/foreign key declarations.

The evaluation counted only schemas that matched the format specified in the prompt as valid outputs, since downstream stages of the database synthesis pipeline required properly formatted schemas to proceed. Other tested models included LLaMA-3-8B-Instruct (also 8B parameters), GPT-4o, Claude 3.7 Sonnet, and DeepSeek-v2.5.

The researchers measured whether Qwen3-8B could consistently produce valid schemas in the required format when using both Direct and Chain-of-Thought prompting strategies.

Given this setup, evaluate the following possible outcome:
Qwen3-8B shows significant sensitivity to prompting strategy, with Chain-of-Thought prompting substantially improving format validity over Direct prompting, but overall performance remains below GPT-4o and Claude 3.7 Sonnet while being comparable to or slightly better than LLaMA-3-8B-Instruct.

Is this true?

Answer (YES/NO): NO